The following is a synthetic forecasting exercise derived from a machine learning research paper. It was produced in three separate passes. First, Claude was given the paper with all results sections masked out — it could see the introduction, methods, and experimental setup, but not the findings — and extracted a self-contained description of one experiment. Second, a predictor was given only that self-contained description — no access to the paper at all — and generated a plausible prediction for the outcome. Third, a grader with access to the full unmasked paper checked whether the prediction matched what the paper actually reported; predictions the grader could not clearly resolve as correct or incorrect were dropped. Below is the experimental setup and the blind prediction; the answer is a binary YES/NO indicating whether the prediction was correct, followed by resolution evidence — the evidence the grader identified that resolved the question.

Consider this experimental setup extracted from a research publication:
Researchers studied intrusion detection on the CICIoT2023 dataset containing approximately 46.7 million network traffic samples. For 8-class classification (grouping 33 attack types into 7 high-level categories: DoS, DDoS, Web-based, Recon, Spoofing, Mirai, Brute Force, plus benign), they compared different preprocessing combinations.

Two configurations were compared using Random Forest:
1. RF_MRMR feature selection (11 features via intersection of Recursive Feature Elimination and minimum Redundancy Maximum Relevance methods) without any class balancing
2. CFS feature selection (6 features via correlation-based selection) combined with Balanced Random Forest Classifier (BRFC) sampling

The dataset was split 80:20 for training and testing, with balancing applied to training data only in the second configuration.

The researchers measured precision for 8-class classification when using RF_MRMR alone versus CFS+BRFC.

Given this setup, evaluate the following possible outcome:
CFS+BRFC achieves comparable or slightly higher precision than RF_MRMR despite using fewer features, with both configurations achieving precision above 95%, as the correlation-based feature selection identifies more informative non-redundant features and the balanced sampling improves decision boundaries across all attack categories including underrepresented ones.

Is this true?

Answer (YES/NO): NO